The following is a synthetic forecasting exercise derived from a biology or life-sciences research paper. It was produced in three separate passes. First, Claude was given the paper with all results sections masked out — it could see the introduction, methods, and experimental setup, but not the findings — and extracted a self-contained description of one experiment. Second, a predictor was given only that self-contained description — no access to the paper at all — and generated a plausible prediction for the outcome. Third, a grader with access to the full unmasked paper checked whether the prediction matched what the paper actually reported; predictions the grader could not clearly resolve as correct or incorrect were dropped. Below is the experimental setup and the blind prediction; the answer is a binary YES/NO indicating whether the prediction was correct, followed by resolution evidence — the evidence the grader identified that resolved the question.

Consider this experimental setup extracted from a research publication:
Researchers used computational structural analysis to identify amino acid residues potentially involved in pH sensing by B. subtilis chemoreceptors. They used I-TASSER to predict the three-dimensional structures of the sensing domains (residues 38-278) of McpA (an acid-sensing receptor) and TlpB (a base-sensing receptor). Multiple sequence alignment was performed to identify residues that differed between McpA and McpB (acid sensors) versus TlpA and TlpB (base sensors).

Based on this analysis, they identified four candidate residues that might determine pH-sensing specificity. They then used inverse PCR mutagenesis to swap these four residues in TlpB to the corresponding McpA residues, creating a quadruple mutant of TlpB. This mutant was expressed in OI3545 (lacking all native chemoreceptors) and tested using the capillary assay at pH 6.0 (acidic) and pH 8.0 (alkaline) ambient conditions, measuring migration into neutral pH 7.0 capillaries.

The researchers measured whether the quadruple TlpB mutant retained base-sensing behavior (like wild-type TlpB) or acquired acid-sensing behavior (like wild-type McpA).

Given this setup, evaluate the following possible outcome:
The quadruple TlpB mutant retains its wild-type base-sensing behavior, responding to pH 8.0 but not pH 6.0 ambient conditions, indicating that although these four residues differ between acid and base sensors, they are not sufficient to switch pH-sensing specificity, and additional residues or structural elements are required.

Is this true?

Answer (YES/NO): NO